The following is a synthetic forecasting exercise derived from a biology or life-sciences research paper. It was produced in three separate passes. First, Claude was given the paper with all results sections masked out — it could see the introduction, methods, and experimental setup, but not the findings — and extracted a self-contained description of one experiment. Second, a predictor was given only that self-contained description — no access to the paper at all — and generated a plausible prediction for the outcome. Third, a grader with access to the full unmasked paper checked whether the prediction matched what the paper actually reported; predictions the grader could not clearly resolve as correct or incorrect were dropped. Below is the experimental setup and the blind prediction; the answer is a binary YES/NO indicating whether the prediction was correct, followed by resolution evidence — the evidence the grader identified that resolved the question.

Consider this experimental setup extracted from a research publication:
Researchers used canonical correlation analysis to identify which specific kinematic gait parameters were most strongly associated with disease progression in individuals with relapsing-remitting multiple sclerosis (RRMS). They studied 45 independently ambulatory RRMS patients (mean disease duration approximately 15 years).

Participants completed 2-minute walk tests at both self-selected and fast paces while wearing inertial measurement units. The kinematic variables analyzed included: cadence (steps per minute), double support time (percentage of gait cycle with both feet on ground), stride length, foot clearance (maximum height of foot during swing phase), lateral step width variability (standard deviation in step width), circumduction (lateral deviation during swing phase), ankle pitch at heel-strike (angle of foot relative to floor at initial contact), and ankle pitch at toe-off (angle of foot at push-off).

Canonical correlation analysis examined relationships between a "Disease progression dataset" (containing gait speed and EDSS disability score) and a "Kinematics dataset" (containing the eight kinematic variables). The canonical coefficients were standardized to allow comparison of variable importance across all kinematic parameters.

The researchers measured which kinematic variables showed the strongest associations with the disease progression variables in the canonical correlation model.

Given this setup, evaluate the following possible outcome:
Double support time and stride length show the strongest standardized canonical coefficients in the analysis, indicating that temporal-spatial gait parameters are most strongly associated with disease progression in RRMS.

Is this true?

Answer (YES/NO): NO